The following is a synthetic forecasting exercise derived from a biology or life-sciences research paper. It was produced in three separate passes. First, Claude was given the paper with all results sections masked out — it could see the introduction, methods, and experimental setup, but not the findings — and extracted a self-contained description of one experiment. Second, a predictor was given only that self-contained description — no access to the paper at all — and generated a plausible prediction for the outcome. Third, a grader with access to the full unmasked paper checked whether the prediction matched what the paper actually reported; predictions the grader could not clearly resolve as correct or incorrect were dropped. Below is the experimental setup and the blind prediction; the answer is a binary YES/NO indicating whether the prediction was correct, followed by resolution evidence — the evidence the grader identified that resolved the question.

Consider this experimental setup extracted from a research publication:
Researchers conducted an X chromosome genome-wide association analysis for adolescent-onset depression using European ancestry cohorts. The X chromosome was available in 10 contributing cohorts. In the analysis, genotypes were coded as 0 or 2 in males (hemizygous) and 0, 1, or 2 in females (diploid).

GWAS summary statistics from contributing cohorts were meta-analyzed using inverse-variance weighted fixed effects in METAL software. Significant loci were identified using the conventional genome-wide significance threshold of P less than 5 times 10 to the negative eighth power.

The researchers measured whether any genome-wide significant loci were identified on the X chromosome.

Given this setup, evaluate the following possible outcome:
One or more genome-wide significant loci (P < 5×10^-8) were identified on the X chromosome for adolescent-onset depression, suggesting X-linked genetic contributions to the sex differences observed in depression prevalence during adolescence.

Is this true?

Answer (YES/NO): NO